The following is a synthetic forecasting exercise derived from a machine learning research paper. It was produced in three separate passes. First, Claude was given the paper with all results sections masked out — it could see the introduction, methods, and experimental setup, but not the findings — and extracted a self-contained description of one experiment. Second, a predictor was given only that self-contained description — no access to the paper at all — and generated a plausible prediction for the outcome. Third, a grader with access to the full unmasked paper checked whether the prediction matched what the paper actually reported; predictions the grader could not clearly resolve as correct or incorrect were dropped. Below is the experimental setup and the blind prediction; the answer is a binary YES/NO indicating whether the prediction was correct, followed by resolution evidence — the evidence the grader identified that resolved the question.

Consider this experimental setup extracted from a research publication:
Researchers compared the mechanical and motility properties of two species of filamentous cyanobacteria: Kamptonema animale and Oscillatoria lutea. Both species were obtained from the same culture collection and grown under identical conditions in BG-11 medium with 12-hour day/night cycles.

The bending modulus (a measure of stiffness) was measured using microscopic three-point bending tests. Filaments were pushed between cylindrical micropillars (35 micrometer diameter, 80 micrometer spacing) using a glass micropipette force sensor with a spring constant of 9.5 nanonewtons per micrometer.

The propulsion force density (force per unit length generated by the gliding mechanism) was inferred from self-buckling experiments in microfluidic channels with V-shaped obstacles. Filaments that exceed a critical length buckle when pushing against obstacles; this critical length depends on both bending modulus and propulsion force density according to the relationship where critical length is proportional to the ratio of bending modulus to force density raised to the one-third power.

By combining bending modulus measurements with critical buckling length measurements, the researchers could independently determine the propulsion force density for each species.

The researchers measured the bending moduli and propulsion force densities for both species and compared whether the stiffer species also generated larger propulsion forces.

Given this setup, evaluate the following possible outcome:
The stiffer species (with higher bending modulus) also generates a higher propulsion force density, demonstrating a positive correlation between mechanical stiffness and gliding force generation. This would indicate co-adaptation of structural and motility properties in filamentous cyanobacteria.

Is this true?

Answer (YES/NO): NO